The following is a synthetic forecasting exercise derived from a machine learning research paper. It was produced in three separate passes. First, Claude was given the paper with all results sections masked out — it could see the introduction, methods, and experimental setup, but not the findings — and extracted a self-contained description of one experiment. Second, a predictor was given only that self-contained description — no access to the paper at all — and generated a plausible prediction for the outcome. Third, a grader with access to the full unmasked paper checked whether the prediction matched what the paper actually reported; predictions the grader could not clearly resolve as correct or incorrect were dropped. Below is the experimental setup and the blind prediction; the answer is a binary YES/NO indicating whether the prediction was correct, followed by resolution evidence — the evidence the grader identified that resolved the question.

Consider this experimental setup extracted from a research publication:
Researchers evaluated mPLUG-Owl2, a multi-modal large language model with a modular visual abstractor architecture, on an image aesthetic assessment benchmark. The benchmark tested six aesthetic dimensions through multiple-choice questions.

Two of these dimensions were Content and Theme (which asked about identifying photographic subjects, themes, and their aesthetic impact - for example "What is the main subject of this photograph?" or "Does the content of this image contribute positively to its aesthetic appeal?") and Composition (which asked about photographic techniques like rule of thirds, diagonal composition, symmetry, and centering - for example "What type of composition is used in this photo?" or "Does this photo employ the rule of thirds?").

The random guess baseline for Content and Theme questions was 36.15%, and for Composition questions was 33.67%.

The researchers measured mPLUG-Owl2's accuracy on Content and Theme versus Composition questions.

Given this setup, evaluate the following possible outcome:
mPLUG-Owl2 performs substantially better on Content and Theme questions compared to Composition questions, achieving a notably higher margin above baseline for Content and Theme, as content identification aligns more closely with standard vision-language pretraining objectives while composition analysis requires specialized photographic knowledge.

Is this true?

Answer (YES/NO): YES